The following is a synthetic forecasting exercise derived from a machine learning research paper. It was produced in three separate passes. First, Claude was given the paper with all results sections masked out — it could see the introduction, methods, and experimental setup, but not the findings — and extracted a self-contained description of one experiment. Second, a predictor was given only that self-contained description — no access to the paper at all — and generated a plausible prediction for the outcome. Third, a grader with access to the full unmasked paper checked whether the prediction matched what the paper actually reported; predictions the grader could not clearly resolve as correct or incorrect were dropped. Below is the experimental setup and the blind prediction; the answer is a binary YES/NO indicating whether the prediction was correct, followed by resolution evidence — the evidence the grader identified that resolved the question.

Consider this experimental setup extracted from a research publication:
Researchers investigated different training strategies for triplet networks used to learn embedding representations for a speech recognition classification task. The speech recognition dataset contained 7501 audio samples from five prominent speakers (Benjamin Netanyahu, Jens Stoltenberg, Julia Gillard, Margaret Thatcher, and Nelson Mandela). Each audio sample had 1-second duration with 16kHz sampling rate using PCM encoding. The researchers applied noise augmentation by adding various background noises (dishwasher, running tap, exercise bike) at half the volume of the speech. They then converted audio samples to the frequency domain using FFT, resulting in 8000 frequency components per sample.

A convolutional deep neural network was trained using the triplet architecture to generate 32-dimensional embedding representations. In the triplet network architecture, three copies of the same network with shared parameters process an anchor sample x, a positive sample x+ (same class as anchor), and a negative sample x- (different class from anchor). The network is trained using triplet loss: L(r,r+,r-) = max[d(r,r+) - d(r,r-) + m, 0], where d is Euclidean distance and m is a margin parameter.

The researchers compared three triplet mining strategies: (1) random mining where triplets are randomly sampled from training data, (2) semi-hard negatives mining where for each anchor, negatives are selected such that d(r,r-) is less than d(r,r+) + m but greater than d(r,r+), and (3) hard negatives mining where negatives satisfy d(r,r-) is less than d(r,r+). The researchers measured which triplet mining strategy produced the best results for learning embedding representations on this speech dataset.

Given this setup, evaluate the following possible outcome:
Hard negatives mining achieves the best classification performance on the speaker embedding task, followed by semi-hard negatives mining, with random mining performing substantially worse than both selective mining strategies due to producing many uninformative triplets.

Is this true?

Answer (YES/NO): NO